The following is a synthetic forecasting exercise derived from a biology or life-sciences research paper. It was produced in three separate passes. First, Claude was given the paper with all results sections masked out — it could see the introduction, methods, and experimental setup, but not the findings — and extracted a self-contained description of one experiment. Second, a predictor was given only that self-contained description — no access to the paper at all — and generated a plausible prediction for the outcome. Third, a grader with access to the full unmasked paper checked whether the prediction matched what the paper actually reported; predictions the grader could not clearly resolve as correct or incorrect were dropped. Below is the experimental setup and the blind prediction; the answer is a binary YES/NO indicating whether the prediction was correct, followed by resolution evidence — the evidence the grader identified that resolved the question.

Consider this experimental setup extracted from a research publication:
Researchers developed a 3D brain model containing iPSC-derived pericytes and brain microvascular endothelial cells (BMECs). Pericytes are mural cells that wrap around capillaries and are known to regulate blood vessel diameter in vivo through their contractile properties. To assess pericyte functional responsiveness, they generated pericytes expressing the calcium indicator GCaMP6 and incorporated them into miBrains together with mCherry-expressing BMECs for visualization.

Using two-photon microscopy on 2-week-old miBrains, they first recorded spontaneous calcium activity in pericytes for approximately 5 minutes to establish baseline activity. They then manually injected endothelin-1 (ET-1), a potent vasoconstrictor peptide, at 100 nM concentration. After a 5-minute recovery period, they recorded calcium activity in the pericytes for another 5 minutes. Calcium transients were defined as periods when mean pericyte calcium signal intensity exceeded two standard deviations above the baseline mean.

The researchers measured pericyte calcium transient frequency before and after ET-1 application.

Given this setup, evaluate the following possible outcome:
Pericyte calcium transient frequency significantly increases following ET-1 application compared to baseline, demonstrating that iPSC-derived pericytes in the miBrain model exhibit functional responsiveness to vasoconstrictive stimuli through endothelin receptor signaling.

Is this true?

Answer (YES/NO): YES